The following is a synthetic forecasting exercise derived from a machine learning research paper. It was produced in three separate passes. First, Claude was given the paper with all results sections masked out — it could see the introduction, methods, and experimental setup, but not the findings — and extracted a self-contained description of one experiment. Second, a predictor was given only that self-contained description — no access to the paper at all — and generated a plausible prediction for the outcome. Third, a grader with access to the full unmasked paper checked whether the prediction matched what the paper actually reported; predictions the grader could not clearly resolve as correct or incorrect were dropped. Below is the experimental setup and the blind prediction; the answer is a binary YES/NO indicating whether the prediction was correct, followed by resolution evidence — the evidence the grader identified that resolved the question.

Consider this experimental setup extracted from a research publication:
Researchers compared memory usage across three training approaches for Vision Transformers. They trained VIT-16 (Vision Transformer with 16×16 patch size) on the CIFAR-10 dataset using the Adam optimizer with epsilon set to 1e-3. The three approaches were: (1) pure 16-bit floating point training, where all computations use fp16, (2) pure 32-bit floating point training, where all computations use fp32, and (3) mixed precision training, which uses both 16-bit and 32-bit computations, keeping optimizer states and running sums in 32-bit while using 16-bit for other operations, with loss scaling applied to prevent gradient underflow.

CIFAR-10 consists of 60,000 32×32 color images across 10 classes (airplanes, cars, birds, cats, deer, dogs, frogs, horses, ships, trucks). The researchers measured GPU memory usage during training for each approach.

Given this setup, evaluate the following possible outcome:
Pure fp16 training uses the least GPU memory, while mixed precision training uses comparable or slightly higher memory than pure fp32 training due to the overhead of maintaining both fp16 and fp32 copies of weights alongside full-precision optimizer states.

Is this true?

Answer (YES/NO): YES